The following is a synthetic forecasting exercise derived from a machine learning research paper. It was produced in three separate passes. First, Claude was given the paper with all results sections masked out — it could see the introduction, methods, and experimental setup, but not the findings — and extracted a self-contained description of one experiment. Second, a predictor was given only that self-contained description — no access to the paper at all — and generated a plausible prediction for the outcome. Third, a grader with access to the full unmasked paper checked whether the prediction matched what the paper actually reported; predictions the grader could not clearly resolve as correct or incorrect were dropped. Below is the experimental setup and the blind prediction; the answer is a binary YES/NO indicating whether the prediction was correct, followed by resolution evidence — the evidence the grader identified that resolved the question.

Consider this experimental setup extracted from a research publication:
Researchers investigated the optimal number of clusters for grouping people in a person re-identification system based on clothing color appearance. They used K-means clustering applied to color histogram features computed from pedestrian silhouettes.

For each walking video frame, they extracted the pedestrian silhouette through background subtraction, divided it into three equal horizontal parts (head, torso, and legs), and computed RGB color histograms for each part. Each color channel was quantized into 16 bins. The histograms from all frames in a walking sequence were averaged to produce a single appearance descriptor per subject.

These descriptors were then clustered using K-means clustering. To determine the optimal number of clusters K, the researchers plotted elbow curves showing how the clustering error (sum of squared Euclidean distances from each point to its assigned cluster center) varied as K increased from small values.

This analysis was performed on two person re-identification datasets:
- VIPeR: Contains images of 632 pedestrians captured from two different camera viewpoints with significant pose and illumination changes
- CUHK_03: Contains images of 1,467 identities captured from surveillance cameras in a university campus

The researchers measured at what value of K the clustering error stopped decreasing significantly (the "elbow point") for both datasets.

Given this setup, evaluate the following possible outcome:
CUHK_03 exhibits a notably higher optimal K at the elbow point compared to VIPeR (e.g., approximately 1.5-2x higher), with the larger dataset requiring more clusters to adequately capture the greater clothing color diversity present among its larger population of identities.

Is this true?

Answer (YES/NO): NO